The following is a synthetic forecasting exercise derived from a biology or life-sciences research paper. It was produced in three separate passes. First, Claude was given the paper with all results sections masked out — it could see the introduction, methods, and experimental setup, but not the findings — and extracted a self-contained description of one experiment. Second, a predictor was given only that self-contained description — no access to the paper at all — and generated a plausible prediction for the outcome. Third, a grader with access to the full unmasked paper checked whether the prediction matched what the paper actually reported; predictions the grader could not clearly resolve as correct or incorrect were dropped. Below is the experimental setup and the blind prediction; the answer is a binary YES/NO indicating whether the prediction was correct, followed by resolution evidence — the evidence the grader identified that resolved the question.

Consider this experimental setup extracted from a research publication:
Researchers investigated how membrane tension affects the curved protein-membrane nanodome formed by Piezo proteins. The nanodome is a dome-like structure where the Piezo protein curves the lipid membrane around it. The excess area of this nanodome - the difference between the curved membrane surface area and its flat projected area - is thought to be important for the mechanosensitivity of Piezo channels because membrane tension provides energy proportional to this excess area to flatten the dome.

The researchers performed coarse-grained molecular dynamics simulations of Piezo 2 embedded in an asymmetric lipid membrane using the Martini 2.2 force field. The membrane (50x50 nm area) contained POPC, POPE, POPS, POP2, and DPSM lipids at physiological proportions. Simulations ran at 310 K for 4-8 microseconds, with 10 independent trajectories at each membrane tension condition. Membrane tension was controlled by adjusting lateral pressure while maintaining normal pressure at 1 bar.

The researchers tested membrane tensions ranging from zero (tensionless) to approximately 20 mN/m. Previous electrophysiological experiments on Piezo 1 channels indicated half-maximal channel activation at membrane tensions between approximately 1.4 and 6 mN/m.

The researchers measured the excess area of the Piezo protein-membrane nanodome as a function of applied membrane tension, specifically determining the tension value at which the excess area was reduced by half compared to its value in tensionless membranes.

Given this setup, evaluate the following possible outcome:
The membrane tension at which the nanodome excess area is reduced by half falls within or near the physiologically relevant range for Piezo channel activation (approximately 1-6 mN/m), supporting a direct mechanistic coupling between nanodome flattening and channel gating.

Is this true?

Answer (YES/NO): YES